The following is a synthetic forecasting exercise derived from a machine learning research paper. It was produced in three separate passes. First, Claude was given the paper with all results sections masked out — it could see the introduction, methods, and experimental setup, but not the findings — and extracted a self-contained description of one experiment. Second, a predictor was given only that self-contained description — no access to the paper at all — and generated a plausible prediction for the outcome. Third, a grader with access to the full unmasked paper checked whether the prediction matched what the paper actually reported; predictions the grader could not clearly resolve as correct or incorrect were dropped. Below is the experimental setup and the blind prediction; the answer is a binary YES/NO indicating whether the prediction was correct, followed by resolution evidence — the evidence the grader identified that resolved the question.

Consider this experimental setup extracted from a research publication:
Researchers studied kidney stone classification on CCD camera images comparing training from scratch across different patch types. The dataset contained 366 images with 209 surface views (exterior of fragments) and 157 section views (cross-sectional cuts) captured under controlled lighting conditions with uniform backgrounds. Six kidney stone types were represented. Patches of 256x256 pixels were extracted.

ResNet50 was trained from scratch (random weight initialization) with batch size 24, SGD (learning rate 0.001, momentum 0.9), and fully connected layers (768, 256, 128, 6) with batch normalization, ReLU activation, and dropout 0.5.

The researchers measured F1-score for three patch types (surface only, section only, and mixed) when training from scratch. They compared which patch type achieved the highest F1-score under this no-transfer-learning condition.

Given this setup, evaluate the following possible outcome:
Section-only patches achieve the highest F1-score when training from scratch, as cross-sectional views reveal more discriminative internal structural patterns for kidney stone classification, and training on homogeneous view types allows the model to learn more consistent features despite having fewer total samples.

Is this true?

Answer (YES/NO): NO